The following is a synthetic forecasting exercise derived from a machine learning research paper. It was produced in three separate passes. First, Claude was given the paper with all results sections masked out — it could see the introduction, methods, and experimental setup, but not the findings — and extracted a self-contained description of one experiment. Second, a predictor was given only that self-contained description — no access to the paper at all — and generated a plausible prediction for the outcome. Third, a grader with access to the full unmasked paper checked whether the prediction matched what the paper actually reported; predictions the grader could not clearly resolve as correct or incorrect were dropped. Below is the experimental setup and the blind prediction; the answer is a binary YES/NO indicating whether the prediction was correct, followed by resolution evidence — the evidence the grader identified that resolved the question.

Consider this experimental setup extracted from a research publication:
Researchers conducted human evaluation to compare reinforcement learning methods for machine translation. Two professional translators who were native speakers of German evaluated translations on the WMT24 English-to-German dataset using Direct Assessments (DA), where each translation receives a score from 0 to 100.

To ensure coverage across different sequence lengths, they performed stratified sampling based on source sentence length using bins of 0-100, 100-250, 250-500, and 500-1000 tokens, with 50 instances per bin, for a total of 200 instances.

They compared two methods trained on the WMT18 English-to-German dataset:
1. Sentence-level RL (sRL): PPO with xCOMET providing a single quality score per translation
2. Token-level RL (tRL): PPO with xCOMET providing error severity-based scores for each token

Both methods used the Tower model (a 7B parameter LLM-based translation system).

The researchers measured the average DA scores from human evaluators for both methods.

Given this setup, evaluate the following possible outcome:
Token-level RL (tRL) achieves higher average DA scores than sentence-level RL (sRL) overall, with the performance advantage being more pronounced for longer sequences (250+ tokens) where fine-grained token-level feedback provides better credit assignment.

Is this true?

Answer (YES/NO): YES